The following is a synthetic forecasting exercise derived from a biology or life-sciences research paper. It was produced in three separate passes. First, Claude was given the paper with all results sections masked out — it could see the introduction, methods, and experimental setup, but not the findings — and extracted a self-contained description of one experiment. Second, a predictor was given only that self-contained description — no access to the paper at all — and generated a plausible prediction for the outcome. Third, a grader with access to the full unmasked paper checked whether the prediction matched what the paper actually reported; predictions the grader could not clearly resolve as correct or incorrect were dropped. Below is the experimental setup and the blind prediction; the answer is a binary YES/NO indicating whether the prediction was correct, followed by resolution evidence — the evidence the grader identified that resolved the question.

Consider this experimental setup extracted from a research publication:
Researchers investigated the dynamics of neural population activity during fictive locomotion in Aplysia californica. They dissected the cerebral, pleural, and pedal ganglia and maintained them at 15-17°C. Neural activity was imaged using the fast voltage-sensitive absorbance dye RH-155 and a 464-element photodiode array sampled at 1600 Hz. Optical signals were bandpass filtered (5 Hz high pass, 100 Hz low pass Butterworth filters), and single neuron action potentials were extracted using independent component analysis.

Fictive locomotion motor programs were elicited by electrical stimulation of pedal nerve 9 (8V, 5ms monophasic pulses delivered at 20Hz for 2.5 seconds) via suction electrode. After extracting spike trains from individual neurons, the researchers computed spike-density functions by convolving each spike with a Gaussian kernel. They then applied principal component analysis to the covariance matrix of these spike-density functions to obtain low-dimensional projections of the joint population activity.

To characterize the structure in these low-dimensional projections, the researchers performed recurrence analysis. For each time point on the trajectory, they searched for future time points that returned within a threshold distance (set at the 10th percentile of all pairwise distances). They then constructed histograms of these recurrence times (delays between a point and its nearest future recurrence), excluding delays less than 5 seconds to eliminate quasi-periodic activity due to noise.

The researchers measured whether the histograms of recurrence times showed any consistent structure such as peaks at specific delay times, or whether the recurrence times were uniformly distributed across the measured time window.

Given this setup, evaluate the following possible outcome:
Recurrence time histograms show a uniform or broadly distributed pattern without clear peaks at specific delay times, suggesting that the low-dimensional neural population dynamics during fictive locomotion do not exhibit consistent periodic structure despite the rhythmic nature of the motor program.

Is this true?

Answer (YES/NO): NO